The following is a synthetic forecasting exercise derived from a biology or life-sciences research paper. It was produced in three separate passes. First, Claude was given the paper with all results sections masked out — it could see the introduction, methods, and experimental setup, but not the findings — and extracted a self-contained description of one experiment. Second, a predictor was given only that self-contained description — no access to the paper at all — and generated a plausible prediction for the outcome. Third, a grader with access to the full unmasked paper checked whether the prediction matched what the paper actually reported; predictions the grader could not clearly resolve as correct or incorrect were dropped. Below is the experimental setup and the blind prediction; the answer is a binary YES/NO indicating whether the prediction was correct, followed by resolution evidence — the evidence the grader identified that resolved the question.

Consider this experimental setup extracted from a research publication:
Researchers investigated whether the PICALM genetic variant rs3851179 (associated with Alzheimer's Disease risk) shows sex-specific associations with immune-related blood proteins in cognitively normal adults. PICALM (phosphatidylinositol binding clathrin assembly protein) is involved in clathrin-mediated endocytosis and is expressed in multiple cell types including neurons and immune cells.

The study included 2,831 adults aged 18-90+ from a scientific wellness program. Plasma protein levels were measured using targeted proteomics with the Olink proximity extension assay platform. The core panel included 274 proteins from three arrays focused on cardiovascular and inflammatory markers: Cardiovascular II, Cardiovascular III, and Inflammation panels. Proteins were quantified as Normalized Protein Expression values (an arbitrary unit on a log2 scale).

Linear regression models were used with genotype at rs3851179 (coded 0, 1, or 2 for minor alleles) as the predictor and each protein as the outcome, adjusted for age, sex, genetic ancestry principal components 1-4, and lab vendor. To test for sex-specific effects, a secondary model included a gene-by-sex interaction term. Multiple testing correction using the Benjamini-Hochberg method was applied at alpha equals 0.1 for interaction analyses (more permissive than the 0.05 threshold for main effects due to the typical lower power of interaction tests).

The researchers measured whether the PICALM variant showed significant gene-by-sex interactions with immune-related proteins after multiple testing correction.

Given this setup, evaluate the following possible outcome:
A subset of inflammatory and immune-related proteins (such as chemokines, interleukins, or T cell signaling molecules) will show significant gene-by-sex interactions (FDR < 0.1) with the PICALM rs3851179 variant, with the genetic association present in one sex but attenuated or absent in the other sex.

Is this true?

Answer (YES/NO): YES